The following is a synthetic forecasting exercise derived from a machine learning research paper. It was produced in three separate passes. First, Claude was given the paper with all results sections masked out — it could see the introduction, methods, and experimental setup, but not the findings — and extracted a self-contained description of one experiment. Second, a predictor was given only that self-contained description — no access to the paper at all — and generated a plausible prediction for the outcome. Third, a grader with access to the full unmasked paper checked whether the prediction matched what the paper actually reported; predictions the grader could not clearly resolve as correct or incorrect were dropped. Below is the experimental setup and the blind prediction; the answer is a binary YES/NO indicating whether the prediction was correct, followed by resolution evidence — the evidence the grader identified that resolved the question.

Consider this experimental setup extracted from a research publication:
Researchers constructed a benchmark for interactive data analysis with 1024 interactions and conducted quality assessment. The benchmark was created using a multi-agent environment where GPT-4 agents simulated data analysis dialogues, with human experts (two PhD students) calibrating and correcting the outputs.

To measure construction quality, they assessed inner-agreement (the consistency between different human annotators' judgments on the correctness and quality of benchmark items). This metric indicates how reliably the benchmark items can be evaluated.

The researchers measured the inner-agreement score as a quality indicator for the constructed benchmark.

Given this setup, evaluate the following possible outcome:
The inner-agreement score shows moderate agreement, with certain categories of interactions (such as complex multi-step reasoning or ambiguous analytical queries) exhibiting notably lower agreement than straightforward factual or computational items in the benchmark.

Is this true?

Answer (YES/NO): NO